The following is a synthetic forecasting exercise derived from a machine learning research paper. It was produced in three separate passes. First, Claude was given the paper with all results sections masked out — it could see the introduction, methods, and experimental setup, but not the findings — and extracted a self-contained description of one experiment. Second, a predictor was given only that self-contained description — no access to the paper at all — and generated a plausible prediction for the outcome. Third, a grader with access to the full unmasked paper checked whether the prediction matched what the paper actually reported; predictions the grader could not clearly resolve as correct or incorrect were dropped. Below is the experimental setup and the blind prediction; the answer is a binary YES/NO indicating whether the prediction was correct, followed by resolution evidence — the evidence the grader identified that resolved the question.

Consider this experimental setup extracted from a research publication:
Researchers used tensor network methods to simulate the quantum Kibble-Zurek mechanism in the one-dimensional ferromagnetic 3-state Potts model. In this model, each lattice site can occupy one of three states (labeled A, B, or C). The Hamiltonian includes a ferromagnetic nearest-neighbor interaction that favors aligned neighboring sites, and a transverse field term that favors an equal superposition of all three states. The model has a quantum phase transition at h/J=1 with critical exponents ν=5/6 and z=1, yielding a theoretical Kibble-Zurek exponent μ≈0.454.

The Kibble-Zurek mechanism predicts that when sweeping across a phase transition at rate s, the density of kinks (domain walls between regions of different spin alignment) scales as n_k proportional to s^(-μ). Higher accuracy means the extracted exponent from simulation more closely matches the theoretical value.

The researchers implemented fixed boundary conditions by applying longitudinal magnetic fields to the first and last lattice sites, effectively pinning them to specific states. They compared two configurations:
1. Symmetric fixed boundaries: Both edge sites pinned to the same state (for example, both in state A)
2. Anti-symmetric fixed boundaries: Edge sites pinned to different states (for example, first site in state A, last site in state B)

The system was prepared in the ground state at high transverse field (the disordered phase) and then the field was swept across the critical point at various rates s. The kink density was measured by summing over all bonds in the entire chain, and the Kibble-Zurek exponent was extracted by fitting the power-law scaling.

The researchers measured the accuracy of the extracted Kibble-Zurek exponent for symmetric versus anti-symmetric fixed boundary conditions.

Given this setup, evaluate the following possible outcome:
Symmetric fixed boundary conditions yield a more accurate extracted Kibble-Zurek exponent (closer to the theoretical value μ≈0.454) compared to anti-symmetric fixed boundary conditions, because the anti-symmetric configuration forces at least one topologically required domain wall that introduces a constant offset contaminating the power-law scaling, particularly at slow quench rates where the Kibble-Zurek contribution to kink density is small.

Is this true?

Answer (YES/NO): NO